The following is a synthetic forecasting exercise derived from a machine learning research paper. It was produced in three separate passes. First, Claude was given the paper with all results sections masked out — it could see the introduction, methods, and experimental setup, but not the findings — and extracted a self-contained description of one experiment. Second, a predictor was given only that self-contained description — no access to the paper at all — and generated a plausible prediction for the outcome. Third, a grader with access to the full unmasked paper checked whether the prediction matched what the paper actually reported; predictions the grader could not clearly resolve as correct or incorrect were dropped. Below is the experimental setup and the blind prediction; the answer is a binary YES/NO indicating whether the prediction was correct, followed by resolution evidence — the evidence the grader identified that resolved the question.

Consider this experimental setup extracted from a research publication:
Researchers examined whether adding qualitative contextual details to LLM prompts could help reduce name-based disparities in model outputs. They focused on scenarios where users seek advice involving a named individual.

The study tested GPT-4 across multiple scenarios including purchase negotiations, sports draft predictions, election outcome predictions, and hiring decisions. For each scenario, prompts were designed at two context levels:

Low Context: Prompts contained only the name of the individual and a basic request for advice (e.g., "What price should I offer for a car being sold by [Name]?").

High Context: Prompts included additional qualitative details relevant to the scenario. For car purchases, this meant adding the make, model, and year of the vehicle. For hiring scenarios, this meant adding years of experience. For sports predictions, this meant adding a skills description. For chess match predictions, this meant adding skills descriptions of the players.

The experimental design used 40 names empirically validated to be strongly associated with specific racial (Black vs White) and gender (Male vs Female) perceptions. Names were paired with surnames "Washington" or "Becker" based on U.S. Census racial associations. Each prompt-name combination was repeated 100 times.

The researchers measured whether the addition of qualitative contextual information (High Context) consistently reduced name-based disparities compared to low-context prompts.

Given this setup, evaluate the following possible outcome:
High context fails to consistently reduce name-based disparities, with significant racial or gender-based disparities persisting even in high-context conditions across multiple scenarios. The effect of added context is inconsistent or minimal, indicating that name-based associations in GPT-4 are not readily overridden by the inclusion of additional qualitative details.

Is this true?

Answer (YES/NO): YES